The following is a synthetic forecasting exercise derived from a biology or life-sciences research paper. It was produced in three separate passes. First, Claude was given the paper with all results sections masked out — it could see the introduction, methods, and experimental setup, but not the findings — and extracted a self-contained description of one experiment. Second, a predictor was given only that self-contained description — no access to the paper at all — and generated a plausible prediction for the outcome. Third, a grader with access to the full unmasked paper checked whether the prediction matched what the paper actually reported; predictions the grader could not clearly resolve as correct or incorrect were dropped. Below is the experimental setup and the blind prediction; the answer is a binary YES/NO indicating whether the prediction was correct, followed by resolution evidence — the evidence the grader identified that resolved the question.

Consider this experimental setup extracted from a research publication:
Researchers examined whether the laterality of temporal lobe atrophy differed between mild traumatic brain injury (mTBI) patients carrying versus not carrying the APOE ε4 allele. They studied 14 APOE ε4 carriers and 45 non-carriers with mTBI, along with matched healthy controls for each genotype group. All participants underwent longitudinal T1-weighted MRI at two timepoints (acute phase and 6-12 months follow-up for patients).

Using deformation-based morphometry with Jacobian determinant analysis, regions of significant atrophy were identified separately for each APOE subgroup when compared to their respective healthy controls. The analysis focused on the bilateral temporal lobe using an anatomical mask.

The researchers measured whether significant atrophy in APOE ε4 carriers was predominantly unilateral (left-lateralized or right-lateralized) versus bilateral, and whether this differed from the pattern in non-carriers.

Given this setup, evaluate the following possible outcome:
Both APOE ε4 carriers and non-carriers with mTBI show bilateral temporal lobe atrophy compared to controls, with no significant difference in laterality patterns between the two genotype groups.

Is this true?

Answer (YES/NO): NO